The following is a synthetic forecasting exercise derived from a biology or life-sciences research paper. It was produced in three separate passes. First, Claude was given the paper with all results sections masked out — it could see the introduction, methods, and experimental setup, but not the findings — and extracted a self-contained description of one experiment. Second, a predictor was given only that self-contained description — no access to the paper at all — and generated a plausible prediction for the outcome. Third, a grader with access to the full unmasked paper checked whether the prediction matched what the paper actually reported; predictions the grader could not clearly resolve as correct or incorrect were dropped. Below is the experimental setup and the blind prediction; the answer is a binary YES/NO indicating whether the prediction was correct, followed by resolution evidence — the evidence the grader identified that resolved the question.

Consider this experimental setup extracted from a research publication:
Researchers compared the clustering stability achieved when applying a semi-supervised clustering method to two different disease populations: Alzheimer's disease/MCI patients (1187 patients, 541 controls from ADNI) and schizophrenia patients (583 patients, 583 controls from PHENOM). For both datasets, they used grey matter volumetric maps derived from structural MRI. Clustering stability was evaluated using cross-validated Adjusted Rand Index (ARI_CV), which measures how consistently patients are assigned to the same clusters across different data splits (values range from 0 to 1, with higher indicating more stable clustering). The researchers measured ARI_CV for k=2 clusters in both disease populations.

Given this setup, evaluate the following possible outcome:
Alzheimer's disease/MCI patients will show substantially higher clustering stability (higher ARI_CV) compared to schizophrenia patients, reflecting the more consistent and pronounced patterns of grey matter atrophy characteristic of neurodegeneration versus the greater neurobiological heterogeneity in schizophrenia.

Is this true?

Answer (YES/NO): NO